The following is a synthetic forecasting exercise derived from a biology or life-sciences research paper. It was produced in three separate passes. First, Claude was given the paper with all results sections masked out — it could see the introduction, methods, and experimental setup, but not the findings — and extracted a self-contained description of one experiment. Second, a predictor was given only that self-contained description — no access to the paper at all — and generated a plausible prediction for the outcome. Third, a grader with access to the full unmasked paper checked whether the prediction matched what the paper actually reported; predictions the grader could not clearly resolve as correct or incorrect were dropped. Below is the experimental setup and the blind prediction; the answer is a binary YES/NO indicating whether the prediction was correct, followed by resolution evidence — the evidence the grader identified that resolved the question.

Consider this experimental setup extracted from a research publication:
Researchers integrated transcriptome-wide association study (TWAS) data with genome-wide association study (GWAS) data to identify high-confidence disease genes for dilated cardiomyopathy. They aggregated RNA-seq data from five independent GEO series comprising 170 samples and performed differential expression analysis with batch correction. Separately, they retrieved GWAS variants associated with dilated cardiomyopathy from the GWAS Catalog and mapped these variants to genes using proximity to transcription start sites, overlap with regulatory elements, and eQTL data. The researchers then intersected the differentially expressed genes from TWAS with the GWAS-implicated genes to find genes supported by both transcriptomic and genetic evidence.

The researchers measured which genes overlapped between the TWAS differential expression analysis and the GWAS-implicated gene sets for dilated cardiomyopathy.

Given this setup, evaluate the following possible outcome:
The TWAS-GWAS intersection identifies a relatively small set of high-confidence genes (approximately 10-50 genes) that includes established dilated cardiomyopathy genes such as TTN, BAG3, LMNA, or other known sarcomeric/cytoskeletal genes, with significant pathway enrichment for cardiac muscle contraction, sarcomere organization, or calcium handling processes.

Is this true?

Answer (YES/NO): NO